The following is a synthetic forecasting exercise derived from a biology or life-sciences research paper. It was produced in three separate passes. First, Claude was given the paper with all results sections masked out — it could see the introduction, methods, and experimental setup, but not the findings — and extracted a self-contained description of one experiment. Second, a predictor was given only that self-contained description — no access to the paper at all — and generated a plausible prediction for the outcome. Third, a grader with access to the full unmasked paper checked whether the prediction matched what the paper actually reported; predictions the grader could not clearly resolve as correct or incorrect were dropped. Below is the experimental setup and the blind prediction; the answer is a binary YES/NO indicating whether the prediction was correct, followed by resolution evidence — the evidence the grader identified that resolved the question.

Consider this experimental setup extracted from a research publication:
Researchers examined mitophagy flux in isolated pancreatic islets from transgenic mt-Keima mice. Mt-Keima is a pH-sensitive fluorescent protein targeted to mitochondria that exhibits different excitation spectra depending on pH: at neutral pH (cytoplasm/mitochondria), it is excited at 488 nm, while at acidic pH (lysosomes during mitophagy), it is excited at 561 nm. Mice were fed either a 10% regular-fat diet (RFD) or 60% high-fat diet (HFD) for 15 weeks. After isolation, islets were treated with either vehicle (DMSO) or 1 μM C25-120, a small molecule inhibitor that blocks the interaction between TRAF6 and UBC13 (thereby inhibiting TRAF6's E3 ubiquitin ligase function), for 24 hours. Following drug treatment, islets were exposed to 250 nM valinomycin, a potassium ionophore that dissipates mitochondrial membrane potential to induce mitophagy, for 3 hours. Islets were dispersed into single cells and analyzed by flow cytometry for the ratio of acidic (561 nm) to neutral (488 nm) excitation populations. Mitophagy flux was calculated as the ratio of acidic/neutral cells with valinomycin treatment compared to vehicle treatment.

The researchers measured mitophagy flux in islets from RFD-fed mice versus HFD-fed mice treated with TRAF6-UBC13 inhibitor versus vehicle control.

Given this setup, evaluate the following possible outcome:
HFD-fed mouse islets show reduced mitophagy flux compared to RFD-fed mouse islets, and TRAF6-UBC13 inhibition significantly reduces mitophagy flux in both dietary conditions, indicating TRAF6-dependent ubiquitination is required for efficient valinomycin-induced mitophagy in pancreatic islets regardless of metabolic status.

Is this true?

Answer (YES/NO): NO